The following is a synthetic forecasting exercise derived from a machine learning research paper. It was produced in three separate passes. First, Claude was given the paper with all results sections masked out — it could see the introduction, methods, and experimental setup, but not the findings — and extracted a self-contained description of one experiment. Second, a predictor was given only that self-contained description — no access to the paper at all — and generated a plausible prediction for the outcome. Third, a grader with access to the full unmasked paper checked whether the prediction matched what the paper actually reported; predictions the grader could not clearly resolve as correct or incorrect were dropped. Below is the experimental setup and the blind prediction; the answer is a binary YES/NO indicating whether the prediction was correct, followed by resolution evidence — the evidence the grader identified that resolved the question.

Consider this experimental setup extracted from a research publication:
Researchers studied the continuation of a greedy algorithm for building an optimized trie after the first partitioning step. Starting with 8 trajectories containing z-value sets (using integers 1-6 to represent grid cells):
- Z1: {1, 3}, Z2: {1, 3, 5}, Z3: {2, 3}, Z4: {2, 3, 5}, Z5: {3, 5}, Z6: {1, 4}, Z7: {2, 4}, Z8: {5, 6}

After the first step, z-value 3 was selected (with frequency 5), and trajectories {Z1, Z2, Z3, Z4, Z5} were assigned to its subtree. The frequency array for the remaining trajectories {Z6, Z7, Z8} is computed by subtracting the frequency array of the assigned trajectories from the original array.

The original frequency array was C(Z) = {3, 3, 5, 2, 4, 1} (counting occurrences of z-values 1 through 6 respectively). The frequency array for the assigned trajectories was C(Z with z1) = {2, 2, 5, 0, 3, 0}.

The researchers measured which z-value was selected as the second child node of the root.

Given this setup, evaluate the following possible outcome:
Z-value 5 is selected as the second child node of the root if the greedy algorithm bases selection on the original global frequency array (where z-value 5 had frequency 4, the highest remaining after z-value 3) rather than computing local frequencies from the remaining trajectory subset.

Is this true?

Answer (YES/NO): NO